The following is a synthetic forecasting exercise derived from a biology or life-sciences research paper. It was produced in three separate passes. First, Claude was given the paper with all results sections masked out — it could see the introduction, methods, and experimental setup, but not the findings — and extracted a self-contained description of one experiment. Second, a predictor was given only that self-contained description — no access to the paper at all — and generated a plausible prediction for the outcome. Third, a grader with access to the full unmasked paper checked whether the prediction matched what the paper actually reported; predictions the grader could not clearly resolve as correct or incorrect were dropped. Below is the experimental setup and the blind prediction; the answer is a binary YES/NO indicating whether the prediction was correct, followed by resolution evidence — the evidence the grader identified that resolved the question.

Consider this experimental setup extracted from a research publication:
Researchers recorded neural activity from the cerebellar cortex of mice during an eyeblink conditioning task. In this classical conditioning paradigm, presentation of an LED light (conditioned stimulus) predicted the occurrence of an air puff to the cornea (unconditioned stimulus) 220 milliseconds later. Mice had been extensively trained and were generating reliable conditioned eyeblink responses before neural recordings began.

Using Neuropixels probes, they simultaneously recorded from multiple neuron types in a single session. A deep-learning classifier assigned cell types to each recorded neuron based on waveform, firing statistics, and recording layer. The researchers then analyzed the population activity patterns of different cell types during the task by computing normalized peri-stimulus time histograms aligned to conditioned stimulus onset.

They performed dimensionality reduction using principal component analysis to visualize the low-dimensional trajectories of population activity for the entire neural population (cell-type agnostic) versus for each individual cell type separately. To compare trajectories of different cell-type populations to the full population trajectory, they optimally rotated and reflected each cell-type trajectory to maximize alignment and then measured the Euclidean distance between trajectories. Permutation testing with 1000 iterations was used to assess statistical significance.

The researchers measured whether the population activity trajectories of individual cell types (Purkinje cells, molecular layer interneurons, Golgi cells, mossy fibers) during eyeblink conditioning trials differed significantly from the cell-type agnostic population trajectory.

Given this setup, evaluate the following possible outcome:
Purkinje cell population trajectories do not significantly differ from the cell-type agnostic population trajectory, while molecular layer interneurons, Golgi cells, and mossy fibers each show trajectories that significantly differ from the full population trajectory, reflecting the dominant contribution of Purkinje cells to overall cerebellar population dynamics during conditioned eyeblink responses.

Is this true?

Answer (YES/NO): NO